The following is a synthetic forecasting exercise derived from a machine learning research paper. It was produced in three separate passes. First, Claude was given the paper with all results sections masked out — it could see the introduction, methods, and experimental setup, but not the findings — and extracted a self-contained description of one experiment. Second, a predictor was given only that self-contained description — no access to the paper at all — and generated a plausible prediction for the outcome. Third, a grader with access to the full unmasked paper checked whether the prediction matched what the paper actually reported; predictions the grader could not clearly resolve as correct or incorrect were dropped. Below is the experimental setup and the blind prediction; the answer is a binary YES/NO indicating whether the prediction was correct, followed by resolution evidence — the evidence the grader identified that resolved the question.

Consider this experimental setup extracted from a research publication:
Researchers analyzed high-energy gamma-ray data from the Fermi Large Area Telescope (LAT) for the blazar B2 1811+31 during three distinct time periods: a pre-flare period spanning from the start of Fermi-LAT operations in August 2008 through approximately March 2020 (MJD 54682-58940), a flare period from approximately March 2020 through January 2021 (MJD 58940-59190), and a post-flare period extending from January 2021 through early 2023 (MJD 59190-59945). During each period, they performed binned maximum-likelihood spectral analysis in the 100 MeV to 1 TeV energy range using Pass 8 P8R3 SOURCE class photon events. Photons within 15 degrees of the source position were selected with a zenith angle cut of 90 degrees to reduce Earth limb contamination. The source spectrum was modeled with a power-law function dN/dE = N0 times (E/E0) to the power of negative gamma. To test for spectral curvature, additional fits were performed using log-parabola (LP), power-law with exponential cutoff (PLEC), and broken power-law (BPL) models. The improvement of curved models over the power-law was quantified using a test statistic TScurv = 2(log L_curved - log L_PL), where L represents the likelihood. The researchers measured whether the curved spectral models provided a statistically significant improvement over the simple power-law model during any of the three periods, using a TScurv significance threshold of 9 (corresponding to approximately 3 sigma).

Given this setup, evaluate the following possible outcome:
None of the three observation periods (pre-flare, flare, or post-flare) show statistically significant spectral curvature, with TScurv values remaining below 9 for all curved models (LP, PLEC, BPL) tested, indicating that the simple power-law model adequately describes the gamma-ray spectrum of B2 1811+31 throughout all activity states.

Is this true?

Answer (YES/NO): YES